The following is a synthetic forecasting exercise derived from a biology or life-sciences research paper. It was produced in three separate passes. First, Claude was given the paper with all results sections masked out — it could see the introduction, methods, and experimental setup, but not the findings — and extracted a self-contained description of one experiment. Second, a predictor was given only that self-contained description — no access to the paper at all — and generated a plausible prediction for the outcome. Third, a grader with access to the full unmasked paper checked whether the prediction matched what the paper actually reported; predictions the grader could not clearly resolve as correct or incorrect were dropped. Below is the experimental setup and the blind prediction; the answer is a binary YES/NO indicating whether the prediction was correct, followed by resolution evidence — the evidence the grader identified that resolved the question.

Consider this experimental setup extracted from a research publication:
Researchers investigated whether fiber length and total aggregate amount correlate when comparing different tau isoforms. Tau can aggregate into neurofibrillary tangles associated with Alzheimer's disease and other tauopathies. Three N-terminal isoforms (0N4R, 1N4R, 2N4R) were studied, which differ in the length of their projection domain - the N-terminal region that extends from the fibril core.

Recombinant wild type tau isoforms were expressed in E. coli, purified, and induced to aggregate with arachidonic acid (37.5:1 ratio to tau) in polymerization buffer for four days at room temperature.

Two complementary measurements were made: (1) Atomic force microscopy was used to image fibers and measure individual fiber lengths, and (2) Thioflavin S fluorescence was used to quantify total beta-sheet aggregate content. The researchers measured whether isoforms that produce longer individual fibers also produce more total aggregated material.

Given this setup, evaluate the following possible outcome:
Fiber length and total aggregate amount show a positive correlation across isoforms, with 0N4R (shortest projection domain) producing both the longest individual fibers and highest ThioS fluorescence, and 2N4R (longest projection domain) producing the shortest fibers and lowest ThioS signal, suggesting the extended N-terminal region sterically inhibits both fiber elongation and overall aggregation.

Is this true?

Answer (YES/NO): NO